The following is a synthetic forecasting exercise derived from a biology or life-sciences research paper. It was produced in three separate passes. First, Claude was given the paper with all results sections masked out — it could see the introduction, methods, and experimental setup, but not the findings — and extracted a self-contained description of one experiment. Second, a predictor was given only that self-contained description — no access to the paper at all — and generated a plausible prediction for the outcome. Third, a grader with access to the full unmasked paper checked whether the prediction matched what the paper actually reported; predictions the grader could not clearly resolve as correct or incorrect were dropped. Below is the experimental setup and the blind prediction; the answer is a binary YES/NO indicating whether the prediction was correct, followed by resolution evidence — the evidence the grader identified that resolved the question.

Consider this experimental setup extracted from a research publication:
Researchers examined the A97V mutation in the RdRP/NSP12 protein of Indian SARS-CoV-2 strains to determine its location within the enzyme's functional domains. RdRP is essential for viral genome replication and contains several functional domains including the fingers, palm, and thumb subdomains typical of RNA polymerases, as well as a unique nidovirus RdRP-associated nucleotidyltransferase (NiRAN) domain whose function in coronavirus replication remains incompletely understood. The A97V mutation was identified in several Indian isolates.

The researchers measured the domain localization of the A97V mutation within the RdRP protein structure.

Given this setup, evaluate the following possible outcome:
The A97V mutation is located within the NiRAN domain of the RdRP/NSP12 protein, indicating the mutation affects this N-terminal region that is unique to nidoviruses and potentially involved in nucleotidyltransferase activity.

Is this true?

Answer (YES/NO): YES